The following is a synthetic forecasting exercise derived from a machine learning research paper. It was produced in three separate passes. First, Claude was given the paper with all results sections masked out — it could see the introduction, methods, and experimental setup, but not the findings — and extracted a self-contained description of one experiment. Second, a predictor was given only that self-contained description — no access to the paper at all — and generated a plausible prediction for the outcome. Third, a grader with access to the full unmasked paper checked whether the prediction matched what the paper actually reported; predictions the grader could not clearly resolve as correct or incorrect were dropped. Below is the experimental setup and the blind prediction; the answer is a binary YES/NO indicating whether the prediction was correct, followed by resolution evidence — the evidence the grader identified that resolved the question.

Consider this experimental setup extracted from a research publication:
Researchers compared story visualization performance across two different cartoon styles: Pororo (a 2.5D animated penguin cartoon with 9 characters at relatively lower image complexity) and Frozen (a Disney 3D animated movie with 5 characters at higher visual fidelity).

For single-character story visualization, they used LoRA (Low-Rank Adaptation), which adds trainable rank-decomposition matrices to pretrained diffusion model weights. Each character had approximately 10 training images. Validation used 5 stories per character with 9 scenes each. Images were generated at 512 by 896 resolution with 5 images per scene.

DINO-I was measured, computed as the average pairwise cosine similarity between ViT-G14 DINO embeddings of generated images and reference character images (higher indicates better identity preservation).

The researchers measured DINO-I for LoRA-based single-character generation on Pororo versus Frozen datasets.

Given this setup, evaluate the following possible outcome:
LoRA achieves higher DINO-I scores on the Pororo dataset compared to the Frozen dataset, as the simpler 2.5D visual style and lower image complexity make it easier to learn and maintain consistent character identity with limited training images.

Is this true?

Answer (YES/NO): YES